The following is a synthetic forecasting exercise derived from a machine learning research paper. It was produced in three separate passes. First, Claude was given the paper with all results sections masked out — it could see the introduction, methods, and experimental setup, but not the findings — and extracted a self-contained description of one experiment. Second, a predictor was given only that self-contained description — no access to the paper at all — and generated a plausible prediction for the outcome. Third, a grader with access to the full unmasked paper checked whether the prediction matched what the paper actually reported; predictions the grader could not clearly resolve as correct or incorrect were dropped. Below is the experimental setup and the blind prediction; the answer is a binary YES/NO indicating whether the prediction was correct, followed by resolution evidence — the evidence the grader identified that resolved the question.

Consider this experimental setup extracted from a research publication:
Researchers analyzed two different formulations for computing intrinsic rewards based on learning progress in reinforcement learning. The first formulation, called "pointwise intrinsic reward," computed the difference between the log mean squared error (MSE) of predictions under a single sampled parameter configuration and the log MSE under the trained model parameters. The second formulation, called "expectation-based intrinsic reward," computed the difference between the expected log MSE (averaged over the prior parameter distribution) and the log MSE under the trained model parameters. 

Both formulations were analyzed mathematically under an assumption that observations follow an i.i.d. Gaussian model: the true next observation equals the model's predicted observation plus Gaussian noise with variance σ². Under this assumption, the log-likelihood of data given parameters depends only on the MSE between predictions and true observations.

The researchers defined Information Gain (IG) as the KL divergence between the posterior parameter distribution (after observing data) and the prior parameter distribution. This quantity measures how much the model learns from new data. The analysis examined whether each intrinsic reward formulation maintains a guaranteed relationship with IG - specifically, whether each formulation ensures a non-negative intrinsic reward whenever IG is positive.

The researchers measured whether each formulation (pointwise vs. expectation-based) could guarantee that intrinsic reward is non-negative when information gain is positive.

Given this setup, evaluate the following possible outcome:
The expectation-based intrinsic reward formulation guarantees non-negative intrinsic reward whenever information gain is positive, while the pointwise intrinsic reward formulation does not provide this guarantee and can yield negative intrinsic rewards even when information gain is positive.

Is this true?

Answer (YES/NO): YES